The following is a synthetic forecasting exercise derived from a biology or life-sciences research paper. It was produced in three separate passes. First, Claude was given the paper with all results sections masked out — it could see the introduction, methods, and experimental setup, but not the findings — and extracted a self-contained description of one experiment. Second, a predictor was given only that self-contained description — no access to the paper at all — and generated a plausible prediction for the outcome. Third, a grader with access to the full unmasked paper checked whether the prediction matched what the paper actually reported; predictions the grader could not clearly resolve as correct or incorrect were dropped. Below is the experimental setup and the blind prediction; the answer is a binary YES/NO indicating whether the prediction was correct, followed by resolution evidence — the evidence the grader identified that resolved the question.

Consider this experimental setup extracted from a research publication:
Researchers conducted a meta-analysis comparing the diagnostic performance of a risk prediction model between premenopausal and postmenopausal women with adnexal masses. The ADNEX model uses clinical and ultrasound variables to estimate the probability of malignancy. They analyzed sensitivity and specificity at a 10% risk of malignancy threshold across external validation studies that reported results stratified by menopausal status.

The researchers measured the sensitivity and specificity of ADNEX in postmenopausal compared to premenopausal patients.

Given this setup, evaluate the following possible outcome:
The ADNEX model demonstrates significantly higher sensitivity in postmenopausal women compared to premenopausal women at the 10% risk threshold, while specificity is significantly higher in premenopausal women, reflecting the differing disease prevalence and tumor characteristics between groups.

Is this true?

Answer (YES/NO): NO